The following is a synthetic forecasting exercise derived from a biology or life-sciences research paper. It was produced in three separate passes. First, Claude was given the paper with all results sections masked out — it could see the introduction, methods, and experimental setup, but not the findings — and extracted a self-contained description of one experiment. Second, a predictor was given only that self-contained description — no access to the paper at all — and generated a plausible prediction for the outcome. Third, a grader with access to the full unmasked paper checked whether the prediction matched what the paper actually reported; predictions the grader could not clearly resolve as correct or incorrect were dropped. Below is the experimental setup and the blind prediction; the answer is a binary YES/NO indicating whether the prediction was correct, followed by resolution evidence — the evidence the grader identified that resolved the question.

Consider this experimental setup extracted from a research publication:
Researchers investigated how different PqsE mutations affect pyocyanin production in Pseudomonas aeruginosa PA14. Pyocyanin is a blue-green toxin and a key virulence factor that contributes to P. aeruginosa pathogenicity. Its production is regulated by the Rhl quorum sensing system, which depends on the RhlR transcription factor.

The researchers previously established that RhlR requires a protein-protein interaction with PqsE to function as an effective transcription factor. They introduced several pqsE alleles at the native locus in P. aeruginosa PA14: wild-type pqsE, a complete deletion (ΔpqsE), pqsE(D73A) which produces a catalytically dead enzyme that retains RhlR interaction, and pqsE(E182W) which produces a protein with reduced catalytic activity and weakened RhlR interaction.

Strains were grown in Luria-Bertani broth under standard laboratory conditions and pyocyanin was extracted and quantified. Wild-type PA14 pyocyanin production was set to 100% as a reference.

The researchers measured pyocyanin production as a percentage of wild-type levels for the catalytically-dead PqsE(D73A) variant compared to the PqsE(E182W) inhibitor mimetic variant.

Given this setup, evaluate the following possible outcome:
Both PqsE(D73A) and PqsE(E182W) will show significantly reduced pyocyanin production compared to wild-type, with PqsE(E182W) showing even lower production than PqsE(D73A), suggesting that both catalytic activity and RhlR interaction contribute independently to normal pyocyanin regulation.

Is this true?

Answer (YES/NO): NO